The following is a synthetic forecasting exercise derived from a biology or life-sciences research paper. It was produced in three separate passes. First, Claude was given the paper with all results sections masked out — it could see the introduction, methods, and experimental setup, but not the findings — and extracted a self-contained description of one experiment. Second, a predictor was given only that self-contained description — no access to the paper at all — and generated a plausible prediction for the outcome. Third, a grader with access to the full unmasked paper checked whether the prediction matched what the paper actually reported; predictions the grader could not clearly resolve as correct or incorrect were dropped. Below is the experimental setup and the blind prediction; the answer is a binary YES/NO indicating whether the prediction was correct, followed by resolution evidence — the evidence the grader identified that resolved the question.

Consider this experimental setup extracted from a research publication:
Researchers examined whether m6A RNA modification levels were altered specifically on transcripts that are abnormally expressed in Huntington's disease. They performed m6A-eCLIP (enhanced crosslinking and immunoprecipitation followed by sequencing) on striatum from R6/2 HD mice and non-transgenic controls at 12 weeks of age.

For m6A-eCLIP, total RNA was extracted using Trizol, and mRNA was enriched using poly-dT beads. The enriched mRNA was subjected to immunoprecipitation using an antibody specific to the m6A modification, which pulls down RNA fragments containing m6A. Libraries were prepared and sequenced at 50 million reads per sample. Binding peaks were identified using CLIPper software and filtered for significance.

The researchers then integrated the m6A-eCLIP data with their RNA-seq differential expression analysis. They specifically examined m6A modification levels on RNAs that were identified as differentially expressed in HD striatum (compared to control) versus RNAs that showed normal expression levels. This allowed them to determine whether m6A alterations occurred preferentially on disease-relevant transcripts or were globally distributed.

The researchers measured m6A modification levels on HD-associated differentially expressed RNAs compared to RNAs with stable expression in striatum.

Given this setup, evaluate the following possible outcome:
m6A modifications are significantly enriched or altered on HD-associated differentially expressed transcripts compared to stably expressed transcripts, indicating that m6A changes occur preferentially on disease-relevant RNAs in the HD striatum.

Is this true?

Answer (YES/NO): YES